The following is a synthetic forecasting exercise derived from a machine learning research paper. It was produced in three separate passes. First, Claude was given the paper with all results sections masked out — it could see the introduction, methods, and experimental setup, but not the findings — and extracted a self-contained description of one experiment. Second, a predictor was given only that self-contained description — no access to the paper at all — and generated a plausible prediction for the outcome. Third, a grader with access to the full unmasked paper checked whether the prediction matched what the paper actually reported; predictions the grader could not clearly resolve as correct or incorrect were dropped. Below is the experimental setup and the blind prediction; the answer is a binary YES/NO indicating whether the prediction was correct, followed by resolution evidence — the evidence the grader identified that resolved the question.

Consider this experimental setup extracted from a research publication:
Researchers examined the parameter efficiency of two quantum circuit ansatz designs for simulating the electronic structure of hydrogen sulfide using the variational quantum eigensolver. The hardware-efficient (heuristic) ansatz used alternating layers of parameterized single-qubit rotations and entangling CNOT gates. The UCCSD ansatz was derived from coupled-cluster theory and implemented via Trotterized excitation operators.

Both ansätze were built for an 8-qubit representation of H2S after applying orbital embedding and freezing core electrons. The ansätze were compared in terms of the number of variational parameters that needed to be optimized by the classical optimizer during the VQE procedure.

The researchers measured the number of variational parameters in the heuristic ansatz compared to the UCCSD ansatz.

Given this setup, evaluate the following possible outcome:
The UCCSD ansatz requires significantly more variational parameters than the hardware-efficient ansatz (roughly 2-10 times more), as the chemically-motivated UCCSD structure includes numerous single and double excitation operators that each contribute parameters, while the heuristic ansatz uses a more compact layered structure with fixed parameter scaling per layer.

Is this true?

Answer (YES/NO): NO